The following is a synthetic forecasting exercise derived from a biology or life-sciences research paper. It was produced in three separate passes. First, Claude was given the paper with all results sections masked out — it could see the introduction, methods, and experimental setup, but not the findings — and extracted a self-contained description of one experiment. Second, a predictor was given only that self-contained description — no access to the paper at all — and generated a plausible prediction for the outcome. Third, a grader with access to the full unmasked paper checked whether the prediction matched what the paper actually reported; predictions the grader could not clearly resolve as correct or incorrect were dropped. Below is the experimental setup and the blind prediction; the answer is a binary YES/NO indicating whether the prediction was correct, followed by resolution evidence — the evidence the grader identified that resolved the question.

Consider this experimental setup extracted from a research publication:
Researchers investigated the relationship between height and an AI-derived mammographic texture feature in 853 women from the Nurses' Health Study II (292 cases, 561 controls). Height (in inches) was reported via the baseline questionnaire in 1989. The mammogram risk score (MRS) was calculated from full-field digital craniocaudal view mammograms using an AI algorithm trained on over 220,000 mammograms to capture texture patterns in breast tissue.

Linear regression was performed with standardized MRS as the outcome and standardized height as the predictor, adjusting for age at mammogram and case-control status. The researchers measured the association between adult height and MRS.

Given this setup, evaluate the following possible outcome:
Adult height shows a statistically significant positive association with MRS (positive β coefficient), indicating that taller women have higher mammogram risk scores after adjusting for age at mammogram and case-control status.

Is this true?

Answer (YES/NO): NO